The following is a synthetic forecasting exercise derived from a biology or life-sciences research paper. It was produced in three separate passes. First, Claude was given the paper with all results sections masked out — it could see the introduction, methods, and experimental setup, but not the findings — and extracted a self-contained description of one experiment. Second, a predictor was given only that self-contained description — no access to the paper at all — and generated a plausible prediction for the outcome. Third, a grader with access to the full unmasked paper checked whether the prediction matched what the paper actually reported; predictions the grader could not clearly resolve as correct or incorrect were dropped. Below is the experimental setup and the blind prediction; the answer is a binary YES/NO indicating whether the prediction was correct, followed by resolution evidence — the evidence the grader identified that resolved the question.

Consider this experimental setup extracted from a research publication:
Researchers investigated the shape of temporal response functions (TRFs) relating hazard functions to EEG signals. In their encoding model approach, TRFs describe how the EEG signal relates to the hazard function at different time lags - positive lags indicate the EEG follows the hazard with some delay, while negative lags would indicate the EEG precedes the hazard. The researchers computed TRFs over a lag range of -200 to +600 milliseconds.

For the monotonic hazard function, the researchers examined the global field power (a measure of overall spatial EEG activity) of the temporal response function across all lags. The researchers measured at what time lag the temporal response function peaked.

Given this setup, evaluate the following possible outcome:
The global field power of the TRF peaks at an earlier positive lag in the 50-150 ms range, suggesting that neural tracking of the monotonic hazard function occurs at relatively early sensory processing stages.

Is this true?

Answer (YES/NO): NO